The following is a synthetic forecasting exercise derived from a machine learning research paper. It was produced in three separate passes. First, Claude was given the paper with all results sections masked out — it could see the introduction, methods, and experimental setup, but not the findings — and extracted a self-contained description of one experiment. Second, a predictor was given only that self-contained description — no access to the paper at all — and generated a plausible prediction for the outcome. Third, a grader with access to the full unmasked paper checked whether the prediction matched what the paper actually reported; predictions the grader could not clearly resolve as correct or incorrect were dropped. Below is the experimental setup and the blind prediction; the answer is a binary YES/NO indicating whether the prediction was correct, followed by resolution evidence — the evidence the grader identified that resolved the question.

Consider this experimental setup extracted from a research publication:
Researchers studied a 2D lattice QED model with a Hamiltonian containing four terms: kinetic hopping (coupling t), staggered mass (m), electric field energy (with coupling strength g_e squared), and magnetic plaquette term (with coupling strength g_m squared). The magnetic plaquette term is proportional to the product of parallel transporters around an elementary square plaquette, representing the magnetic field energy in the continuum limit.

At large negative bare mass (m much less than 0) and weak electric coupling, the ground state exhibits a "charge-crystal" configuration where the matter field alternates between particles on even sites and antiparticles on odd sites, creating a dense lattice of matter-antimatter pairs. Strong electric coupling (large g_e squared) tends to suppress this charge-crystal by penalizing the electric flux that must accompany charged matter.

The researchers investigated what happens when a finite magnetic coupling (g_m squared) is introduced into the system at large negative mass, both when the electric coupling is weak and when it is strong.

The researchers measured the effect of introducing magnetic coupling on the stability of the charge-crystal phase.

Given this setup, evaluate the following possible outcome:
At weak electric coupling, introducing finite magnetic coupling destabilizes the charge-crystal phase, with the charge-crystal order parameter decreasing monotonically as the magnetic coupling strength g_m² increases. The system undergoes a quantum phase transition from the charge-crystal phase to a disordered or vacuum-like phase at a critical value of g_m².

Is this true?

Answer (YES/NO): NO